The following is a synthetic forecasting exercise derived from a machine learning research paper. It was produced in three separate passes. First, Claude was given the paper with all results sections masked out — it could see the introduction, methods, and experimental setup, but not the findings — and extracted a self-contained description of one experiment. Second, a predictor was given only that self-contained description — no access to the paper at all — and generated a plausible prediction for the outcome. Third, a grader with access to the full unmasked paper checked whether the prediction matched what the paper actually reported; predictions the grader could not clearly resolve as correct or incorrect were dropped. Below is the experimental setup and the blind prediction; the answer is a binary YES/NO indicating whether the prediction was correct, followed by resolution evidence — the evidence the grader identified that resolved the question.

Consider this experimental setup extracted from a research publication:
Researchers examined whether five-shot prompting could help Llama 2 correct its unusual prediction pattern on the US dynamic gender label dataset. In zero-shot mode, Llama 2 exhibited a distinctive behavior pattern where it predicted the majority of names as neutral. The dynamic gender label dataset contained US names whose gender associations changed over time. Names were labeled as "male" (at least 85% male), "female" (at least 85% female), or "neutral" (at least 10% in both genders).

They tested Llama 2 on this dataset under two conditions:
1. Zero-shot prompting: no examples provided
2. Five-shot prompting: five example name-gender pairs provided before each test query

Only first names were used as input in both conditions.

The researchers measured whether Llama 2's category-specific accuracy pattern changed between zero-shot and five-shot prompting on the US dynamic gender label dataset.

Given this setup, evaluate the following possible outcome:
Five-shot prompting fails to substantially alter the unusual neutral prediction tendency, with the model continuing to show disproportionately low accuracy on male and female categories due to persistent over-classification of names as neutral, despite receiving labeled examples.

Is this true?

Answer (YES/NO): YES